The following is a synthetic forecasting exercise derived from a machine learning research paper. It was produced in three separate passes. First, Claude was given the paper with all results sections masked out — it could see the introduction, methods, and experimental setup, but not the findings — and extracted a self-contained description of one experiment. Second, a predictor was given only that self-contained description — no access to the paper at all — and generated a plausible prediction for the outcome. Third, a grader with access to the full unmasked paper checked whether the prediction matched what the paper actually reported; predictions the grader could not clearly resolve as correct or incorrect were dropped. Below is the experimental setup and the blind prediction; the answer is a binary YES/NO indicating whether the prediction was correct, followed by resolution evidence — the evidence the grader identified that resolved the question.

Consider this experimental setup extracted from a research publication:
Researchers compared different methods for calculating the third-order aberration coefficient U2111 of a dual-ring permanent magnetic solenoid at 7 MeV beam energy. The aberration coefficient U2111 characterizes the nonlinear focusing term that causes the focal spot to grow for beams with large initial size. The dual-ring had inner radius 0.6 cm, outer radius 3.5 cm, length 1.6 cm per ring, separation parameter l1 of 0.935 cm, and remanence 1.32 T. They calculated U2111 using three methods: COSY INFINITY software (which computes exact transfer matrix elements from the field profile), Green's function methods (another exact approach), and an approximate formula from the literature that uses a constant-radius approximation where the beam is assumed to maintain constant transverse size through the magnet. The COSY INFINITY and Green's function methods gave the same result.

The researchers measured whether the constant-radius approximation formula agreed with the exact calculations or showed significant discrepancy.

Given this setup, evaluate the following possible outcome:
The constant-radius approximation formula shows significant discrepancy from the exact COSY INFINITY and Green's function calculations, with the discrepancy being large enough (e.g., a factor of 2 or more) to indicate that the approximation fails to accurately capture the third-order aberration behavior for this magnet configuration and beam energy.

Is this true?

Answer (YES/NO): NO